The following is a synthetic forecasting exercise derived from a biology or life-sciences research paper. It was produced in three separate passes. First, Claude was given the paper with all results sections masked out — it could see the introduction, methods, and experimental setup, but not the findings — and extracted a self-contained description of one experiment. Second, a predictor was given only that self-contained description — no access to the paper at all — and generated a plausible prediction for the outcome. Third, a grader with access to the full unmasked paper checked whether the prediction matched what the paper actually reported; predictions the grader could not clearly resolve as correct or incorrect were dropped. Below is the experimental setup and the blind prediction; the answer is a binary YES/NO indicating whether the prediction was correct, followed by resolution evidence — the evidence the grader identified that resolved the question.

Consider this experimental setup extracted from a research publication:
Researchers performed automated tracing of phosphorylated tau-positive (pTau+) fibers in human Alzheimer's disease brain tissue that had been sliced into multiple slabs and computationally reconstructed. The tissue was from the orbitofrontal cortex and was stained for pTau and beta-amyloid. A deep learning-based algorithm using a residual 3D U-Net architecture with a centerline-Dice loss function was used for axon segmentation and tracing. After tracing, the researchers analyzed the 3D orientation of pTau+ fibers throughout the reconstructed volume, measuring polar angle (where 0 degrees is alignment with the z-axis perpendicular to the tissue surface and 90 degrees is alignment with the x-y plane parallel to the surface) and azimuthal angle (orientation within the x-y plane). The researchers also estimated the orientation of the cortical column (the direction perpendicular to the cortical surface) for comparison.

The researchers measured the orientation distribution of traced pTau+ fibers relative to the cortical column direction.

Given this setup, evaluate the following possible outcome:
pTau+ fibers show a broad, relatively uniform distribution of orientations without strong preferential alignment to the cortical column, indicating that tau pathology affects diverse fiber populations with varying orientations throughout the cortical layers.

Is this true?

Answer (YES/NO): NO